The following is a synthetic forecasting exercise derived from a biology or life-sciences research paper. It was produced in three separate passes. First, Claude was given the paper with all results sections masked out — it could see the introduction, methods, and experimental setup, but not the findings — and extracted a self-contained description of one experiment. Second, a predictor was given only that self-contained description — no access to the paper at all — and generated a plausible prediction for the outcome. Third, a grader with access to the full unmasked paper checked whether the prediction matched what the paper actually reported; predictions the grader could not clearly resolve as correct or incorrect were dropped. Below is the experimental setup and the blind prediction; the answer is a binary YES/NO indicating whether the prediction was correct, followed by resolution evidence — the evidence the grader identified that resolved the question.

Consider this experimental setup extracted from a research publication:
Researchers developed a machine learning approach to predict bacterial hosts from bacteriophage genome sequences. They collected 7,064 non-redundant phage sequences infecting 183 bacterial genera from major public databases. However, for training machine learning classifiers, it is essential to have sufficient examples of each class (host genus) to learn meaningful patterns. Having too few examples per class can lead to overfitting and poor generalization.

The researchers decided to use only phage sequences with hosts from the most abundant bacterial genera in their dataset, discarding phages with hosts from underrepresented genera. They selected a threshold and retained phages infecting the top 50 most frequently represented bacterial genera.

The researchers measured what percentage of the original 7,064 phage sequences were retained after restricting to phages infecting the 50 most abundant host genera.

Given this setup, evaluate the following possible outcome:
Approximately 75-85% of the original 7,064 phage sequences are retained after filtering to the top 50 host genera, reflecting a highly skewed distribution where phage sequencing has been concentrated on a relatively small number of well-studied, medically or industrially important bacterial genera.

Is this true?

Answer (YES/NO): YES